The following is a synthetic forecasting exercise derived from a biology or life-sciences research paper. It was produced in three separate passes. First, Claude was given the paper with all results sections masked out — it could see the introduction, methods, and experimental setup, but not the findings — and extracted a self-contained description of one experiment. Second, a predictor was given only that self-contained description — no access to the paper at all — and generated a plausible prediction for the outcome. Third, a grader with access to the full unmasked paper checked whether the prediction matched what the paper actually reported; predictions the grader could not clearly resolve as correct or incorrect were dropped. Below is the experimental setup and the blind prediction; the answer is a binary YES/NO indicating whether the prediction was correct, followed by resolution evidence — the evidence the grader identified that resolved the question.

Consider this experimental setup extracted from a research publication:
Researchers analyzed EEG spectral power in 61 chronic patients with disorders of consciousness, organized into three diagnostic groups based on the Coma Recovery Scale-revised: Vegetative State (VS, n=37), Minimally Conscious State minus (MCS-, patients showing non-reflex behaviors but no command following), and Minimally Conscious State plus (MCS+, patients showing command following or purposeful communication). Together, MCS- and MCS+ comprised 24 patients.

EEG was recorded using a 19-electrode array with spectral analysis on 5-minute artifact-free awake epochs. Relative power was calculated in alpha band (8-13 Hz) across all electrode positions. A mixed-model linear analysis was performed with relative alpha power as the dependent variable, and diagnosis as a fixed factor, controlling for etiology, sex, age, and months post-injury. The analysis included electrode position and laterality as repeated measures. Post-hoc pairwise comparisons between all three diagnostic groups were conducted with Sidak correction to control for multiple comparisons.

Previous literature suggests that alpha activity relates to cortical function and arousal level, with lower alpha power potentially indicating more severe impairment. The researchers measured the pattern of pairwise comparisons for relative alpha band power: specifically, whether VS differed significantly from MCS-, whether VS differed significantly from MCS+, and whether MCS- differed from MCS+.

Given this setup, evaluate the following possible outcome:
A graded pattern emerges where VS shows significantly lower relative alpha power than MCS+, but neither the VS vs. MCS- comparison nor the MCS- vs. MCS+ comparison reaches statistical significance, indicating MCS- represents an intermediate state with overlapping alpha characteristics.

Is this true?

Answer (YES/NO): NO